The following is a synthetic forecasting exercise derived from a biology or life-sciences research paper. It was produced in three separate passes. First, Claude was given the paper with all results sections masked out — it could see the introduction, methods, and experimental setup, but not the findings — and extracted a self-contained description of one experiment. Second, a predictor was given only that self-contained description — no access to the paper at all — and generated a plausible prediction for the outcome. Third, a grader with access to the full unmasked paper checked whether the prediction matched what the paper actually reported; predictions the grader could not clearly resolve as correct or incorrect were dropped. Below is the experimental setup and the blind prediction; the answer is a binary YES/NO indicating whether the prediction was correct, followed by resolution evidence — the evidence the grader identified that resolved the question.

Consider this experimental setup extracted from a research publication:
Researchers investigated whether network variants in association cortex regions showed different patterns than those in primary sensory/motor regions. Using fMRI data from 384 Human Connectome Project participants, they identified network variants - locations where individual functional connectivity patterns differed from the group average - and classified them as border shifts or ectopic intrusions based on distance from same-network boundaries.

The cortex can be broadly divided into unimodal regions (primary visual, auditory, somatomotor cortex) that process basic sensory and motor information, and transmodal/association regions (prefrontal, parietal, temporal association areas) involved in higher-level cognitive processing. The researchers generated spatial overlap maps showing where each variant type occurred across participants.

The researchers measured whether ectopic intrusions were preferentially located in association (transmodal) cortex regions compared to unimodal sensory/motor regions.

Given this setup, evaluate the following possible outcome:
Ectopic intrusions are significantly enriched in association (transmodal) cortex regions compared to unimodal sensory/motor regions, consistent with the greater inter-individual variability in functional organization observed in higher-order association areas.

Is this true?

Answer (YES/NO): YES